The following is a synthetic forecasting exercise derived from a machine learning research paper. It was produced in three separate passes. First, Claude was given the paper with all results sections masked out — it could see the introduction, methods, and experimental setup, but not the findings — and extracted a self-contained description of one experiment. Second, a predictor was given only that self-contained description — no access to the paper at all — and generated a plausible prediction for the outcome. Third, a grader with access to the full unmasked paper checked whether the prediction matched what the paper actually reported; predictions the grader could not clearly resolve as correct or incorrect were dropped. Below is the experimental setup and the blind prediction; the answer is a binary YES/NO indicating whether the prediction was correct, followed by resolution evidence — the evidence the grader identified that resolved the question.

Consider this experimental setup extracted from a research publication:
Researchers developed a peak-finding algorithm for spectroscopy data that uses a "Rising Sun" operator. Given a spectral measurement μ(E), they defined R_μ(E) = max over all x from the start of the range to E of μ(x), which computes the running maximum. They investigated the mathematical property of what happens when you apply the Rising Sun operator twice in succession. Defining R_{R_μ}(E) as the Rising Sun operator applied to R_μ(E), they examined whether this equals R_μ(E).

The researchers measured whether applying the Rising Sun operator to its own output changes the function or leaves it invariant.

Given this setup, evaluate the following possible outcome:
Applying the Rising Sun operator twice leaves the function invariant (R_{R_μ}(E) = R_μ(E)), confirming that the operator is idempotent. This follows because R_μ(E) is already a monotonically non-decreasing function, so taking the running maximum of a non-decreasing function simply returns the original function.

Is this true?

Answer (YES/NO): YES